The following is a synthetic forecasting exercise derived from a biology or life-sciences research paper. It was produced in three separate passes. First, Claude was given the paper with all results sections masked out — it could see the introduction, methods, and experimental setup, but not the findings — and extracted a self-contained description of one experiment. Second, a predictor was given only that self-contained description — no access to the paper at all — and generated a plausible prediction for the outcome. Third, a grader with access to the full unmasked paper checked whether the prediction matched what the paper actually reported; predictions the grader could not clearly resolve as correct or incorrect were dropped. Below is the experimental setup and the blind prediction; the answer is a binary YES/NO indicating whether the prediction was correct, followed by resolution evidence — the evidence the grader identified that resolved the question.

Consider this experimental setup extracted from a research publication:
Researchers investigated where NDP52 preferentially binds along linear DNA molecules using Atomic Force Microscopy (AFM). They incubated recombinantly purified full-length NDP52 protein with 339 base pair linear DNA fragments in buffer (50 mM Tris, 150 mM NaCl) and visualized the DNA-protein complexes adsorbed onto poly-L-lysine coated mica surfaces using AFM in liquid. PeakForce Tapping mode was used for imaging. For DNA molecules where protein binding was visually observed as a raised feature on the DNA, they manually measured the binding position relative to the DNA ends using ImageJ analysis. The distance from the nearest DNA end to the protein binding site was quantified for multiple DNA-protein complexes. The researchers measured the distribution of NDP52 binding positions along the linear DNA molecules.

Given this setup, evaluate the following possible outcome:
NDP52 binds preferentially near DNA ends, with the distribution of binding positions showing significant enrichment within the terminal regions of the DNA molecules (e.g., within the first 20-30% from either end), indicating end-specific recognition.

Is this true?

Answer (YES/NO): YES